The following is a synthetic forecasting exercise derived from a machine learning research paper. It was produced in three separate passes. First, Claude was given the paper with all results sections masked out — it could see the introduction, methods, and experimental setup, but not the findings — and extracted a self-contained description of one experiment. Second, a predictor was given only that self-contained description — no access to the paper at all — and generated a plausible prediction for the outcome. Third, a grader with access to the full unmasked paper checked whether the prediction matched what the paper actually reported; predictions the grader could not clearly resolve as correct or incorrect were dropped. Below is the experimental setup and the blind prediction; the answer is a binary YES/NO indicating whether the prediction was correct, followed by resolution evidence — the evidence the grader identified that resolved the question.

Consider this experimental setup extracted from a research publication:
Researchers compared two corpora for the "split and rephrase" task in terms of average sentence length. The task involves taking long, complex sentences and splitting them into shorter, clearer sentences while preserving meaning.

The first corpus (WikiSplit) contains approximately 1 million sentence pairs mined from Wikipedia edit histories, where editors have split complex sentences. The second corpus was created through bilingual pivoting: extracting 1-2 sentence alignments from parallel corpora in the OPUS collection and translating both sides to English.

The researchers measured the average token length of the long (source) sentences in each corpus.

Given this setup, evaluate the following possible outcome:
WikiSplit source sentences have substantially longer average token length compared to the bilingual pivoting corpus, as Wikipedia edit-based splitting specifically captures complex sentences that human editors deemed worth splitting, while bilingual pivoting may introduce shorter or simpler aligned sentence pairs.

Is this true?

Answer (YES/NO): NO